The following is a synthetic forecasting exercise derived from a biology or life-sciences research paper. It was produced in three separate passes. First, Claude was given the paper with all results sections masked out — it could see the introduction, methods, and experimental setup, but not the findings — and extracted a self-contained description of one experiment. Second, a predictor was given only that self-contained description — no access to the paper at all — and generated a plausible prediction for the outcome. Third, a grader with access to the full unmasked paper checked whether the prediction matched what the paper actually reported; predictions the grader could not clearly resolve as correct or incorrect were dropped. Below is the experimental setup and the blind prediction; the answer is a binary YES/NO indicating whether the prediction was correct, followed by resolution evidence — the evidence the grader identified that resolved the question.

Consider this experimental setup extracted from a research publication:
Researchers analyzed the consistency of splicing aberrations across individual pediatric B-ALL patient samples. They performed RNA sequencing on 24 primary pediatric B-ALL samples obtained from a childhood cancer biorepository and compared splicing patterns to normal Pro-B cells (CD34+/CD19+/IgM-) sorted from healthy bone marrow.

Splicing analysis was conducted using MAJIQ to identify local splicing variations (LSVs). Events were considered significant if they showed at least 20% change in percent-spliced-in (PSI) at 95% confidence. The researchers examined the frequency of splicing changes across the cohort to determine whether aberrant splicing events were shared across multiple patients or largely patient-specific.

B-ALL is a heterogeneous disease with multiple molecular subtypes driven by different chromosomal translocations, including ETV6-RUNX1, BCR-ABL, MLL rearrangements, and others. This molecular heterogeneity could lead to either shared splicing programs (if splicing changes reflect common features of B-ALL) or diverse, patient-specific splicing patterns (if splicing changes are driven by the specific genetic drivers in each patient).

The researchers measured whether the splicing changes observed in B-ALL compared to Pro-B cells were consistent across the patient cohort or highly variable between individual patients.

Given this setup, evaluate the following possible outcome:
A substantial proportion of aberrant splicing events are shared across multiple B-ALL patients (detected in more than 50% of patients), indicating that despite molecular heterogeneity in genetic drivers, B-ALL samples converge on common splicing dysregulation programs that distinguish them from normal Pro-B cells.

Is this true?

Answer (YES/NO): NO